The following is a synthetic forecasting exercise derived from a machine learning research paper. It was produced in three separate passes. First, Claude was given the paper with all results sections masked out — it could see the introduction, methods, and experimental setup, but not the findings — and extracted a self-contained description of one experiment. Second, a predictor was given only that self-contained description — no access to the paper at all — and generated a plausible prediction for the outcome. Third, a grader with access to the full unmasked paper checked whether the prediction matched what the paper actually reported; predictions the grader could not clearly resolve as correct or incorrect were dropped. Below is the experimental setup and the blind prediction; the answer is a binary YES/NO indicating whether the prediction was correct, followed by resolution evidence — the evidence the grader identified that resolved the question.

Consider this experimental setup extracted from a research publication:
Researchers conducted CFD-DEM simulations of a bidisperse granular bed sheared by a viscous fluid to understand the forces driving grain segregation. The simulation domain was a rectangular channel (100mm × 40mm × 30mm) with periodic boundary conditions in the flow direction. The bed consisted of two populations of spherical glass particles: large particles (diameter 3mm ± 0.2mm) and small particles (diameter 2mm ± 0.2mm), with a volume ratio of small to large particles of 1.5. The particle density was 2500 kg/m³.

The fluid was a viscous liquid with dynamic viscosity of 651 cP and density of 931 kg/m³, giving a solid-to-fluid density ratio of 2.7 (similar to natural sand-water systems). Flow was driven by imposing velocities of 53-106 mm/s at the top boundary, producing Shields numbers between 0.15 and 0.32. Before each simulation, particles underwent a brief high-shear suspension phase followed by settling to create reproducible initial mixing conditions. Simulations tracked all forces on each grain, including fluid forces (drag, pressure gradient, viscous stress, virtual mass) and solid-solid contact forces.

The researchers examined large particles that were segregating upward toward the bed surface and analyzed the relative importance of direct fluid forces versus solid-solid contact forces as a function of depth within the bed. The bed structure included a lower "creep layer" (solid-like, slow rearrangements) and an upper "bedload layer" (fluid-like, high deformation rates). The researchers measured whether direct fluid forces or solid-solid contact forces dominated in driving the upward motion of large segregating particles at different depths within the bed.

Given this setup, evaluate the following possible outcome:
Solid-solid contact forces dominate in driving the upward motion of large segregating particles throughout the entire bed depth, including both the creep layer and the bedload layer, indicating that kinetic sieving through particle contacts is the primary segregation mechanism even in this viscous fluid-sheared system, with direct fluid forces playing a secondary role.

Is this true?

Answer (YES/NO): NO